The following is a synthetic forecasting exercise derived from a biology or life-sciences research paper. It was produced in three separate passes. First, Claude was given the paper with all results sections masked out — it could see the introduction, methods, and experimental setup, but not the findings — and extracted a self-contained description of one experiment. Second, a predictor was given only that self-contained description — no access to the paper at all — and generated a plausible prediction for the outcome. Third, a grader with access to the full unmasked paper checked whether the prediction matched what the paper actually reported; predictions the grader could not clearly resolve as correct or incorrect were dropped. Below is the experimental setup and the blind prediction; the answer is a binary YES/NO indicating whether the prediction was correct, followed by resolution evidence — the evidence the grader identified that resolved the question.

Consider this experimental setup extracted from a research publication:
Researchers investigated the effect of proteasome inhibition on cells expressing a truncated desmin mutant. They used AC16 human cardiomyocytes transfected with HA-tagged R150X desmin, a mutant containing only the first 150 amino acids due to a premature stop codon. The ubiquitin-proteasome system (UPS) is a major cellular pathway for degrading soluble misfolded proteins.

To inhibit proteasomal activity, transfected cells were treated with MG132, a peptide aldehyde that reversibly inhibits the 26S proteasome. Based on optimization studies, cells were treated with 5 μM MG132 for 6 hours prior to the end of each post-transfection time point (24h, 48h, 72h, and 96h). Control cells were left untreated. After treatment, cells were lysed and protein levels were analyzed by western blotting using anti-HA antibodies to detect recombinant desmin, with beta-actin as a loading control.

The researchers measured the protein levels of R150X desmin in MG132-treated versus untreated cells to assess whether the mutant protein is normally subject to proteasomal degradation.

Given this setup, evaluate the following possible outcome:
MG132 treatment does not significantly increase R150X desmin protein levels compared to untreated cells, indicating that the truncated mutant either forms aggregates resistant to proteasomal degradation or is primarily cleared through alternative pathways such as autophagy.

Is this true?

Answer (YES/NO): NO